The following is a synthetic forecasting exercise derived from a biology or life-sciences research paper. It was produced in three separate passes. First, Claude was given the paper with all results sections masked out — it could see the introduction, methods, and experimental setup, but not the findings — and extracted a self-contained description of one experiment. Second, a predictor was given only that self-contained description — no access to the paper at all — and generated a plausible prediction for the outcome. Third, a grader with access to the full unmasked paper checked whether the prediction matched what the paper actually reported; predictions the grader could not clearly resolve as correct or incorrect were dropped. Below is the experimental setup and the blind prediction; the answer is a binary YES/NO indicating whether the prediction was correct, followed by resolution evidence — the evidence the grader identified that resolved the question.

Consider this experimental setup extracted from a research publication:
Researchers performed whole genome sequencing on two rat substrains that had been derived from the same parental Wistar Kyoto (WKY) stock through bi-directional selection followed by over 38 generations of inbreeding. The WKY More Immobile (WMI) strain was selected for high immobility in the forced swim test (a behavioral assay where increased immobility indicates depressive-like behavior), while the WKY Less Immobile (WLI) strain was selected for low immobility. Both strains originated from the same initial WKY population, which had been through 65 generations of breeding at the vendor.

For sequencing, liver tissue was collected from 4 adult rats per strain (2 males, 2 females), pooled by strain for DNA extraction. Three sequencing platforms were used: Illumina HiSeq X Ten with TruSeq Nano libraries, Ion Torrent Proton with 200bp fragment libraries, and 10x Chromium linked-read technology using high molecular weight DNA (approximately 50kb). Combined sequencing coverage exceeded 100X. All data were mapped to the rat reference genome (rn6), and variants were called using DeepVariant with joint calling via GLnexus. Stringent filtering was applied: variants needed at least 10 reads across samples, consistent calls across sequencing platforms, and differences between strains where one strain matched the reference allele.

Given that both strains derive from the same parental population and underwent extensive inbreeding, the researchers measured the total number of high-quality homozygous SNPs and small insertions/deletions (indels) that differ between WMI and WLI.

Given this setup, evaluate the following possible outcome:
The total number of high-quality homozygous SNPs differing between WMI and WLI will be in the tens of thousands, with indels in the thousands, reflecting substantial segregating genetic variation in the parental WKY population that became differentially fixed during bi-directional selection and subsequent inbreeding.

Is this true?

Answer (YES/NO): NO